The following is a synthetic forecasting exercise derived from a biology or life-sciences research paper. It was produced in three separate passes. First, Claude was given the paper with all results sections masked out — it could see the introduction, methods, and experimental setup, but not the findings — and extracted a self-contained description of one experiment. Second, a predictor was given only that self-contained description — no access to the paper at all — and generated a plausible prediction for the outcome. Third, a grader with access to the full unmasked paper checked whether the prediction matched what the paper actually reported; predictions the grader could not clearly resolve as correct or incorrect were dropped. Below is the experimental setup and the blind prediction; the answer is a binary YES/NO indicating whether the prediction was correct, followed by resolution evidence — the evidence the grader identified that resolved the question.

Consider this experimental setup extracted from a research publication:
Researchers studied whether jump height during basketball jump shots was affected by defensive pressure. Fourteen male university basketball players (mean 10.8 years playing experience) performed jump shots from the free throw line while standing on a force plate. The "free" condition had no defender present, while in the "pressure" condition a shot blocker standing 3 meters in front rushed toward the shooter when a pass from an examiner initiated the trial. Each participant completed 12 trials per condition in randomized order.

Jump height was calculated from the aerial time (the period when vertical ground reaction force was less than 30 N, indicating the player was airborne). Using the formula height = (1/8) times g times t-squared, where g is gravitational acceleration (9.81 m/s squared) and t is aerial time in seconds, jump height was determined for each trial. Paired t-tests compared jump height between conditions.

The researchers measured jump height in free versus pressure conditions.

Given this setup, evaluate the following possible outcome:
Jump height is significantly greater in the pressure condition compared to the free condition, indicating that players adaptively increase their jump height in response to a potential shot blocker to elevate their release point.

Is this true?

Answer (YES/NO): YES